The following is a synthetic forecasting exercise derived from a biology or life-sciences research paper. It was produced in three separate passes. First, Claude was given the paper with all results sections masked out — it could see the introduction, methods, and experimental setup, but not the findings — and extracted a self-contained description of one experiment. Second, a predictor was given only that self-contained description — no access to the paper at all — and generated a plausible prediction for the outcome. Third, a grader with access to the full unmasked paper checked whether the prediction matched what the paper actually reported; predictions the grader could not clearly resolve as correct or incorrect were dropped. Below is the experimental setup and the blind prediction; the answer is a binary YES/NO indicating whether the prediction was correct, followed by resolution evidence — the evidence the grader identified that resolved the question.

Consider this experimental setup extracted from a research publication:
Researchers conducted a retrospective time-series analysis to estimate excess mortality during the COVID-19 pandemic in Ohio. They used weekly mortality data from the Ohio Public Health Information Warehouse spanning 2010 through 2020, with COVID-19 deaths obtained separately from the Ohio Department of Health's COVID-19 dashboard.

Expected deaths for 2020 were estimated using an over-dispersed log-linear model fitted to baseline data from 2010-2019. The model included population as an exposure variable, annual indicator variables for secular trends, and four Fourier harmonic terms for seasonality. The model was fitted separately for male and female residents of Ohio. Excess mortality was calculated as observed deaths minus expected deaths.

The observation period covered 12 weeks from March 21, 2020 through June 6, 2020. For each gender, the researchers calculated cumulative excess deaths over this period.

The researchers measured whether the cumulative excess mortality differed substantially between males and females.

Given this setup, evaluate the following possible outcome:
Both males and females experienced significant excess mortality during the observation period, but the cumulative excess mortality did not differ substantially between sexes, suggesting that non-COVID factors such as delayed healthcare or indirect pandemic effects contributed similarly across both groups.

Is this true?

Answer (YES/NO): YES